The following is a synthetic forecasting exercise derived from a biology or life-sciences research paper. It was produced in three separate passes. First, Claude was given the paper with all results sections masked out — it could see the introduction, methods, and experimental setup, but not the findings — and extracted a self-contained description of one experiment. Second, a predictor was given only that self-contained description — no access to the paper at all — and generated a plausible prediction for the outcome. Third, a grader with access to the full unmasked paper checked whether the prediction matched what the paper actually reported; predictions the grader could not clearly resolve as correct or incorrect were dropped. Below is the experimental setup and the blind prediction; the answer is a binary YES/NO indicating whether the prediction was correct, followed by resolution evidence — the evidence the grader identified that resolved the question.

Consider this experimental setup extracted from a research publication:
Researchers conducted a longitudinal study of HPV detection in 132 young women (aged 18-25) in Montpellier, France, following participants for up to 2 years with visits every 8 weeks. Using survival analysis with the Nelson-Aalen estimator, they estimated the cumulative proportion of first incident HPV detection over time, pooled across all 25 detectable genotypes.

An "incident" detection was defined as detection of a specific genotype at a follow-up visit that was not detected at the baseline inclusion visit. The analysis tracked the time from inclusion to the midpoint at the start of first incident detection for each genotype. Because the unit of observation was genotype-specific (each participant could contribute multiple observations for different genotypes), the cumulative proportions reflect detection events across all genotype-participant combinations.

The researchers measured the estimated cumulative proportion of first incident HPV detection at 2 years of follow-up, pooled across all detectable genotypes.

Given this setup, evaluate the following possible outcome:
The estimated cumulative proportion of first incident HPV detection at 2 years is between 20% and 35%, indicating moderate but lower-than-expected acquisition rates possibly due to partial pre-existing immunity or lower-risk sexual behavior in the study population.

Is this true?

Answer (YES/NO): NO